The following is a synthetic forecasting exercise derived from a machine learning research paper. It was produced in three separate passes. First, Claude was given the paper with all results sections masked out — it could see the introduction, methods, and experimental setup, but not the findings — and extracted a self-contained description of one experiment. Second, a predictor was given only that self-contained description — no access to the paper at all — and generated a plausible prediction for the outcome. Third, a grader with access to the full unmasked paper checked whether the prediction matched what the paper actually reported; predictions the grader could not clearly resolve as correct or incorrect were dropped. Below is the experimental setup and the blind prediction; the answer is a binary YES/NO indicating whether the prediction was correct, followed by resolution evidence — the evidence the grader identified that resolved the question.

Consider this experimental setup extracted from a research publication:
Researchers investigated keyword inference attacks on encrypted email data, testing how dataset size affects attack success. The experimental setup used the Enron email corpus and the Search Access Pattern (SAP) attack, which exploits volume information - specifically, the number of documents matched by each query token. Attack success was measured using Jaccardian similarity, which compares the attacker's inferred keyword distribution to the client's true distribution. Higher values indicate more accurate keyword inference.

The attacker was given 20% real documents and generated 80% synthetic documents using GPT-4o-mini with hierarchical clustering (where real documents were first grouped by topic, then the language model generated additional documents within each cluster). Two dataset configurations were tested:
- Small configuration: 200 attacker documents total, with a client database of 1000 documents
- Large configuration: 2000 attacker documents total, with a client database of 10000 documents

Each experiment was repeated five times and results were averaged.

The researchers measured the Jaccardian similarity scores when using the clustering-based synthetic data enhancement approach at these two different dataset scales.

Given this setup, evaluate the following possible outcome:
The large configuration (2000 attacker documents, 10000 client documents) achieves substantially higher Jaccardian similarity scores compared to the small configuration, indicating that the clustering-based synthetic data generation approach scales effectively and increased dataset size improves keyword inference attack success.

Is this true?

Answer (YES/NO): YES